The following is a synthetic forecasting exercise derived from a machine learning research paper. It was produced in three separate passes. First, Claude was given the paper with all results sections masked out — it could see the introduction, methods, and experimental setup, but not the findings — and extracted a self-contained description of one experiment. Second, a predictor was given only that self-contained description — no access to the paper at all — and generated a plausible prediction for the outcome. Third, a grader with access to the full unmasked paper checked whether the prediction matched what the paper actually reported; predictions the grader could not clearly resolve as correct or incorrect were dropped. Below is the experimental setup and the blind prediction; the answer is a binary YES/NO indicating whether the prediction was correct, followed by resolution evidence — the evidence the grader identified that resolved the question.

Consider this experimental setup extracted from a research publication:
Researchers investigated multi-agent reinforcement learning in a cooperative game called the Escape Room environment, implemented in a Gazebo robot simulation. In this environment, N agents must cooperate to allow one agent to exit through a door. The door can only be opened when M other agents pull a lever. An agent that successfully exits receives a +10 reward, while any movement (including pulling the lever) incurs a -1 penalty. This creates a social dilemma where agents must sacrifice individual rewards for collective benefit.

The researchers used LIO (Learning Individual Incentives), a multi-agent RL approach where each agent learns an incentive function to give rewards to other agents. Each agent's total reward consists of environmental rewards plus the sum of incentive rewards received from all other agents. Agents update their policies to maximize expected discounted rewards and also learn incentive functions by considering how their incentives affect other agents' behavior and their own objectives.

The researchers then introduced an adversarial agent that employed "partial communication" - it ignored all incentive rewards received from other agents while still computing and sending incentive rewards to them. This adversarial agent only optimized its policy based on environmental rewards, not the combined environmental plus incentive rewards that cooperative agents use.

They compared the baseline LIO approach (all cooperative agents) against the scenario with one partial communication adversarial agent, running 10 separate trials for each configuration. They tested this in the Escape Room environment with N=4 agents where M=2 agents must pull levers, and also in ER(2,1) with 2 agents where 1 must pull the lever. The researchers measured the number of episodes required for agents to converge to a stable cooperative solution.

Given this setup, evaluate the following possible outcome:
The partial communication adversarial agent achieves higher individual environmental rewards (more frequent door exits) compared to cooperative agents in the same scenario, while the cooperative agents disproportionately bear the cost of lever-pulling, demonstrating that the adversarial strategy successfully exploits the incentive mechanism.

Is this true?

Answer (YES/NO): YES